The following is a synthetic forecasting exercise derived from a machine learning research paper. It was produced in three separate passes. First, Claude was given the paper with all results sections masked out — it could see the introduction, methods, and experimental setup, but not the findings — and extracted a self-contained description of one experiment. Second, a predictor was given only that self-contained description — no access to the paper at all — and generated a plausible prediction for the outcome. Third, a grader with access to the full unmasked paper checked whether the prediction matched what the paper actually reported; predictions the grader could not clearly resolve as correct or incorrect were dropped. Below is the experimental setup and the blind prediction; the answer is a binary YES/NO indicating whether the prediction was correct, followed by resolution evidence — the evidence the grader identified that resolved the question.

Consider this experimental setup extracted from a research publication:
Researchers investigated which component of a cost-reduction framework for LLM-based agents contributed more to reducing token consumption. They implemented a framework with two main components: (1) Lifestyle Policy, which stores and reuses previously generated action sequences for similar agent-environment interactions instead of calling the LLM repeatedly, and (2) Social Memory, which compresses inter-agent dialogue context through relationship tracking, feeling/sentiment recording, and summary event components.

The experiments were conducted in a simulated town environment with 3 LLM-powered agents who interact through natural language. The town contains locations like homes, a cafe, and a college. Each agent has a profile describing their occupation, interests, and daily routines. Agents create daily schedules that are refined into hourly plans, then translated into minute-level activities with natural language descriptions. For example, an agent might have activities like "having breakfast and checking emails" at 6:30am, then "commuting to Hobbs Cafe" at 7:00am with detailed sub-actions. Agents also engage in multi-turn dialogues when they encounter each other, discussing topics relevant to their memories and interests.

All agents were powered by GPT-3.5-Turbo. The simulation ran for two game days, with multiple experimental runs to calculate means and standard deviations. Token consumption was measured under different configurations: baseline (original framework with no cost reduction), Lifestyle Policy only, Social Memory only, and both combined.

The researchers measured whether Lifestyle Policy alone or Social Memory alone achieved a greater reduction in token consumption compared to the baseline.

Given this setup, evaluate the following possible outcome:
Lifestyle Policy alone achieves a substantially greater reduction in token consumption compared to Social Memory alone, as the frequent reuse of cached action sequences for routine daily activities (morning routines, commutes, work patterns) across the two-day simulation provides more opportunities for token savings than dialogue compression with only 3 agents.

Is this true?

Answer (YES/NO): YES